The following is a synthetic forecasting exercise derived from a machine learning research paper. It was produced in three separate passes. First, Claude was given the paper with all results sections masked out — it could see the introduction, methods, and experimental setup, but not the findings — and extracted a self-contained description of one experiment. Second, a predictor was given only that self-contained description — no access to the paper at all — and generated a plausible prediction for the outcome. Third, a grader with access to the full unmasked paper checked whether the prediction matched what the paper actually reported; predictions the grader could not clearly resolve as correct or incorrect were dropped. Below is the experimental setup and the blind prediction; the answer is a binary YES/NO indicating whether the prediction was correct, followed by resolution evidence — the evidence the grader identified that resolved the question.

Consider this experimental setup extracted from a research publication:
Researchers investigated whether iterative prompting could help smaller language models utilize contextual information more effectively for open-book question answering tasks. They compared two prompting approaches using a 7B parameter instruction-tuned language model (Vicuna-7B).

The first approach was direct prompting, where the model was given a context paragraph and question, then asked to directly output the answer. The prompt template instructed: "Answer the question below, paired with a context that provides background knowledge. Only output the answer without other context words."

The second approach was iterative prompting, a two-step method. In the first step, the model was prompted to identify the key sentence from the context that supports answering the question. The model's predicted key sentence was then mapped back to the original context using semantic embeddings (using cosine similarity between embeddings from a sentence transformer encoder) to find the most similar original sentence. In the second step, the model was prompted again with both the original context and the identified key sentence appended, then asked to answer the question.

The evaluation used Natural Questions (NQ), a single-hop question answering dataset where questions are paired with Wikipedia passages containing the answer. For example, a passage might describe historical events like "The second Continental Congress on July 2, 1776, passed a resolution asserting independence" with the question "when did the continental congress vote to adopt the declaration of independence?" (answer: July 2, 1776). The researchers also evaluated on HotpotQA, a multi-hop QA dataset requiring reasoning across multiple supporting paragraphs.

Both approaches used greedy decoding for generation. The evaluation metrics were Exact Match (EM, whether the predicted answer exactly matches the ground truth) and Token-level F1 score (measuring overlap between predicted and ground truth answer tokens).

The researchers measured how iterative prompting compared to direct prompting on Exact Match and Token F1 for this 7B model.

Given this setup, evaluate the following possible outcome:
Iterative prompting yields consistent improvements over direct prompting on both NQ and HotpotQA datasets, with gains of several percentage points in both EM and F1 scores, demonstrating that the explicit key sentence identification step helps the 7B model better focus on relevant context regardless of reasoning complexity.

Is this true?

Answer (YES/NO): NO